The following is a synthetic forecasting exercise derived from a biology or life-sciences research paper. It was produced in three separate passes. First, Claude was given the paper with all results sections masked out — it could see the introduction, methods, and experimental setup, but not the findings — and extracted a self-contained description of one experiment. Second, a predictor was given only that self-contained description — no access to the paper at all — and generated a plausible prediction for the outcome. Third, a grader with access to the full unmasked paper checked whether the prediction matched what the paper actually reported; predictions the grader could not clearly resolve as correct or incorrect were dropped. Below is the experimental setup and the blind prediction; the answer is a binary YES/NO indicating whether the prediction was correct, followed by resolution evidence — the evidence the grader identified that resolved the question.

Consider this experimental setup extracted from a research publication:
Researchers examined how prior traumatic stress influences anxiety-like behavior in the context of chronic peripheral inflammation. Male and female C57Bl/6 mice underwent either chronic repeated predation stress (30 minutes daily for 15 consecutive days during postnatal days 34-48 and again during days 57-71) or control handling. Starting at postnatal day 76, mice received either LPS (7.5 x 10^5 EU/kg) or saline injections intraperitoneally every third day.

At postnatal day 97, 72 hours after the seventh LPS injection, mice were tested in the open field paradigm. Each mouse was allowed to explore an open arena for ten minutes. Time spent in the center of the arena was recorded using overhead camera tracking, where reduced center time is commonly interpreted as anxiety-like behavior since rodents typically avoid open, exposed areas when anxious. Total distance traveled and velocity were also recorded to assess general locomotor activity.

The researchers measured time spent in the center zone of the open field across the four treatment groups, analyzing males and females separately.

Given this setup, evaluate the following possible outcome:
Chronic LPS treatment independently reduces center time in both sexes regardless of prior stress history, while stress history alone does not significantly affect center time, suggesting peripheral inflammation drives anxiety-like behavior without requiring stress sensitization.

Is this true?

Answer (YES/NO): NO